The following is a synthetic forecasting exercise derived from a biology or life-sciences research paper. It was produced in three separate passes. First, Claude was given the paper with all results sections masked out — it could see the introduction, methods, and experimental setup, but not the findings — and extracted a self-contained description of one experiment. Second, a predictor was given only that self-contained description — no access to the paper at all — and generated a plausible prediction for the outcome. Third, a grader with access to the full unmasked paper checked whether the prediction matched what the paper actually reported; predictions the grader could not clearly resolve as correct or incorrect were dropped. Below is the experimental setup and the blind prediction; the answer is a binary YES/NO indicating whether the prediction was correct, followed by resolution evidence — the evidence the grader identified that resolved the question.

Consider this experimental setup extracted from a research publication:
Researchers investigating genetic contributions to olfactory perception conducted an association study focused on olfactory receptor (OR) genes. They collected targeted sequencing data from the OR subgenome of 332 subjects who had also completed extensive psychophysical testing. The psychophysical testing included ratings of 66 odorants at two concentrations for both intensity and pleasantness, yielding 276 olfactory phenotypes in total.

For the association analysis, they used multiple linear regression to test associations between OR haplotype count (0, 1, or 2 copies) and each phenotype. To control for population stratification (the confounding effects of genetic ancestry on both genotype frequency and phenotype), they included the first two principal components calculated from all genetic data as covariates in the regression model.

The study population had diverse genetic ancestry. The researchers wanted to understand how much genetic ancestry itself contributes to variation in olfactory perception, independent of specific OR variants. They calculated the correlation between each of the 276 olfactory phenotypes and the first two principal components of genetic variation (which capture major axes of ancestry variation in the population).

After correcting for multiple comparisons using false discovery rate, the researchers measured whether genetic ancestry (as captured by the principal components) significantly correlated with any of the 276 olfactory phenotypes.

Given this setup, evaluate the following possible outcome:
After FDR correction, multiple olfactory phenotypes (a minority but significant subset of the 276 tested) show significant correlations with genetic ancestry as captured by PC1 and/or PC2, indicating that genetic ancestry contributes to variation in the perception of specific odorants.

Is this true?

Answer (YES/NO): YES